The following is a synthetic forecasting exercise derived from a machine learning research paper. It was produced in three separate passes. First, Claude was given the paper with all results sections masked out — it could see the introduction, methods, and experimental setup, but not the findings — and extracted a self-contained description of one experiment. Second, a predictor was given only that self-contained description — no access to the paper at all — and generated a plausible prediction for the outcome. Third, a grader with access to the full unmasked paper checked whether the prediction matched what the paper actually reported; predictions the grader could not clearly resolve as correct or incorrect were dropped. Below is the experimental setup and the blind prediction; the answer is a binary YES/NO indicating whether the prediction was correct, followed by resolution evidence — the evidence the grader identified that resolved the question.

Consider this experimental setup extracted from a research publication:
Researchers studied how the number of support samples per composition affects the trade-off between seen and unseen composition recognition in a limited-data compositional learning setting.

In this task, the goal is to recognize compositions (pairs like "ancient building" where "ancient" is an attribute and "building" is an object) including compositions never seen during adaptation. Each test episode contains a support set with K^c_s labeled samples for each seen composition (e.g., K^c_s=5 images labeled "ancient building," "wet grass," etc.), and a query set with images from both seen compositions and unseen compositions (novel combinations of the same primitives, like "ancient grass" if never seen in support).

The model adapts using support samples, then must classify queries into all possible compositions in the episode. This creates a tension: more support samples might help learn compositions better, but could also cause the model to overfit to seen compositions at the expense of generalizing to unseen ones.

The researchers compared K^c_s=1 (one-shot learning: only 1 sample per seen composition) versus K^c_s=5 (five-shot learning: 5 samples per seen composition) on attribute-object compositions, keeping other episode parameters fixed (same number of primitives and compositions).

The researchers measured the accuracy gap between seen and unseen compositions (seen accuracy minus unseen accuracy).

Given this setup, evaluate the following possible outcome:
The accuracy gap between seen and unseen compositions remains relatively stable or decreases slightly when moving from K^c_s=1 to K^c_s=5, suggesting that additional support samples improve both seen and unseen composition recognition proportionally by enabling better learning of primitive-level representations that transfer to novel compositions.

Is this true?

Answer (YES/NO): NO